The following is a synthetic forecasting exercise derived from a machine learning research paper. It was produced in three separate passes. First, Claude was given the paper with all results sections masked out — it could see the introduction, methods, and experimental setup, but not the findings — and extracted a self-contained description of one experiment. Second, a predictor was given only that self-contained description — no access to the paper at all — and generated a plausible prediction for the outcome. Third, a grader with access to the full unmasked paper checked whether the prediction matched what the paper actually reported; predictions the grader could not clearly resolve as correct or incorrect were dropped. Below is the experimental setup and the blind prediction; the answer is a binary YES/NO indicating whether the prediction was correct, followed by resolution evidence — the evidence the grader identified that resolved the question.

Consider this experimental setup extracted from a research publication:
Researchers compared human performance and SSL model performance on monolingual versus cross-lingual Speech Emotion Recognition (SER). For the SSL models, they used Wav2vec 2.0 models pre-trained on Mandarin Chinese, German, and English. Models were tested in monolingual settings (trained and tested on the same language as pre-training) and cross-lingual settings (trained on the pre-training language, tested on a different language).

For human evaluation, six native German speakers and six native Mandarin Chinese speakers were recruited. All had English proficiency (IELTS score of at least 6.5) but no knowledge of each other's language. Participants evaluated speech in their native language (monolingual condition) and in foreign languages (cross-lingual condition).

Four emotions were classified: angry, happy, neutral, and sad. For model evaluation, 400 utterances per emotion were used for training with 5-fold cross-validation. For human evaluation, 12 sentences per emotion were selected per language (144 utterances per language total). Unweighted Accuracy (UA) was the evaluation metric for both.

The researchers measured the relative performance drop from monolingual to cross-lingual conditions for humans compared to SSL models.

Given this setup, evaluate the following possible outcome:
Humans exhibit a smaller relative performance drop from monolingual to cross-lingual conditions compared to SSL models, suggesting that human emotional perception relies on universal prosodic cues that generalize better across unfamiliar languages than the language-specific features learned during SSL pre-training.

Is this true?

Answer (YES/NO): YES